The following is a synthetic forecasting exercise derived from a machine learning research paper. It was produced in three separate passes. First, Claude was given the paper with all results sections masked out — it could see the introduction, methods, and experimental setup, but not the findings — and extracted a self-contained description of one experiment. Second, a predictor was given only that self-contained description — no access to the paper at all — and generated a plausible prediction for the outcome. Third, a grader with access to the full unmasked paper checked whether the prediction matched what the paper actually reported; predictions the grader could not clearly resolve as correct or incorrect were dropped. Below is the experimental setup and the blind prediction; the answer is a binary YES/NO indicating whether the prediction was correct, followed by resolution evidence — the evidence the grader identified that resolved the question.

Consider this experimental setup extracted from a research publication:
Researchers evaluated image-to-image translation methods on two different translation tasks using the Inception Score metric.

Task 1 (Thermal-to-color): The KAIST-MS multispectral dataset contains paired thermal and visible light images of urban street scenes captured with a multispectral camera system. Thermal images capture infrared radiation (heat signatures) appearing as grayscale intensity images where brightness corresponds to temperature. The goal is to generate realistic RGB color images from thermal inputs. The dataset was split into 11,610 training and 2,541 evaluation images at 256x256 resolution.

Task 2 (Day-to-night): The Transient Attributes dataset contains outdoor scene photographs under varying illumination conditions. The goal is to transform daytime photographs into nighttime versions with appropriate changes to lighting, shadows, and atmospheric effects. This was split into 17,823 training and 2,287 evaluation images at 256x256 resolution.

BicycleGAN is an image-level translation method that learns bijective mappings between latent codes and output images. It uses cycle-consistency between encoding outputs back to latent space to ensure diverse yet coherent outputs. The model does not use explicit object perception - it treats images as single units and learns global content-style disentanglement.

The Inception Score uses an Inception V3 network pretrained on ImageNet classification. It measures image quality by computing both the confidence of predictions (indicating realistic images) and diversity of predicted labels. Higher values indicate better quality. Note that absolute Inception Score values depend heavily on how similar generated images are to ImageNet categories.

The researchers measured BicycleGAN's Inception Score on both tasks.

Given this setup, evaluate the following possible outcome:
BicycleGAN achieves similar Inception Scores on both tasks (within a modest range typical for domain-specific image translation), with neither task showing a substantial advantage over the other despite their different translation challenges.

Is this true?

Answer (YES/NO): NO